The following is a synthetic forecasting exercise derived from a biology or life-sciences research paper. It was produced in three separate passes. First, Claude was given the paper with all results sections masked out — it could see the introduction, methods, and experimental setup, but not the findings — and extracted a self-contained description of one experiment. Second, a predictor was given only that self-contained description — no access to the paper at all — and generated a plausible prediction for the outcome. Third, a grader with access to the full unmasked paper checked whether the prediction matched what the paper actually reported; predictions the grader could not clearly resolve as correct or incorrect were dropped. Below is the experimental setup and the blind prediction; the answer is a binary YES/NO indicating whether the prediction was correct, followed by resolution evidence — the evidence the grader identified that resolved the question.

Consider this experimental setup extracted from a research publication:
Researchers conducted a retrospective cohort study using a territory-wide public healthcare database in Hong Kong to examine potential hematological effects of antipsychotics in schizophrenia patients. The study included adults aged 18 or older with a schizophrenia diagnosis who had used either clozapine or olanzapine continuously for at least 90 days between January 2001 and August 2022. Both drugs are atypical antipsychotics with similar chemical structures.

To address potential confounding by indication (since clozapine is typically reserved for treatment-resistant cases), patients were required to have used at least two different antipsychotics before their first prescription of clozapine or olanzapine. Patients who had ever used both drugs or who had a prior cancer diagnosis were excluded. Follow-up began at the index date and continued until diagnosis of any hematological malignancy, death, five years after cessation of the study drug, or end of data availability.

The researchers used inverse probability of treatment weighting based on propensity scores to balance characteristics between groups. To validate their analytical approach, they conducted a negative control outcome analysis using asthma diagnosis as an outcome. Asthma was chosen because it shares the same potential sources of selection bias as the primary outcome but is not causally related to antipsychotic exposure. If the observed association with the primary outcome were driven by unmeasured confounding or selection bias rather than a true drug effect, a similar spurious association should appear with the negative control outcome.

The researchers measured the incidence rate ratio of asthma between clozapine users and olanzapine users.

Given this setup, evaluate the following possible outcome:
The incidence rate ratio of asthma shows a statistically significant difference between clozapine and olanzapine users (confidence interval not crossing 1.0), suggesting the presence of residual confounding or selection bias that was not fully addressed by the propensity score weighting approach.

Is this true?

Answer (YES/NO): NO